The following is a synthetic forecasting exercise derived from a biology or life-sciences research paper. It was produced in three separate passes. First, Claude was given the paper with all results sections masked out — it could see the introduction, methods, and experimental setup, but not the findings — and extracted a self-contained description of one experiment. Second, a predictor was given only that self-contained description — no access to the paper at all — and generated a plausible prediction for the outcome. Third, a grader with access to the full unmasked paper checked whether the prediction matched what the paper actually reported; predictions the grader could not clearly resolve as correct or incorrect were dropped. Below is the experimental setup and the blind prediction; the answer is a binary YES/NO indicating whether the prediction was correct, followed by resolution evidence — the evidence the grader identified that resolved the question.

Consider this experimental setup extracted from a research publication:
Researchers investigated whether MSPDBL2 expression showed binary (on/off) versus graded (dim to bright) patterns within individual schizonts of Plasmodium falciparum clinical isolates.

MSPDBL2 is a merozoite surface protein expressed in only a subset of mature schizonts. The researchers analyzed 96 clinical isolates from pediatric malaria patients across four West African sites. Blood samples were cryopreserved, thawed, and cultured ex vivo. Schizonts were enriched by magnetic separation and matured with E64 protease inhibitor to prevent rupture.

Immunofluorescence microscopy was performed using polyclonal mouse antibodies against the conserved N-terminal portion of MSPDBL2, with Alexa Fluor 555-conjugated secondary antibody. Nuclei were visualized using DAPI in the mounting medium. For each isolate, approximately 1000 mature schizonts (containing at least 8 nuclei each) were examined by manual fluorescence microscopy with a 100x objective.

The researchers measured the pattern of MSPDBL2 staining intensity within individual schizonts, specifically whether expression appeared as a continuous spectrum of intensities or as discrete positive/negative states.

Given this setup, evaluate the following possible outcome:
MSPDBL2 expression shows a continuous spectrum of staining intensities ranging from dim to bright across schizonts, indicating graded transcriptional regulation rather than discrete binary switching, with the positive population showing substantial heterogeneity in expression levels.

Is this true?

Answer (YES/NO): NO